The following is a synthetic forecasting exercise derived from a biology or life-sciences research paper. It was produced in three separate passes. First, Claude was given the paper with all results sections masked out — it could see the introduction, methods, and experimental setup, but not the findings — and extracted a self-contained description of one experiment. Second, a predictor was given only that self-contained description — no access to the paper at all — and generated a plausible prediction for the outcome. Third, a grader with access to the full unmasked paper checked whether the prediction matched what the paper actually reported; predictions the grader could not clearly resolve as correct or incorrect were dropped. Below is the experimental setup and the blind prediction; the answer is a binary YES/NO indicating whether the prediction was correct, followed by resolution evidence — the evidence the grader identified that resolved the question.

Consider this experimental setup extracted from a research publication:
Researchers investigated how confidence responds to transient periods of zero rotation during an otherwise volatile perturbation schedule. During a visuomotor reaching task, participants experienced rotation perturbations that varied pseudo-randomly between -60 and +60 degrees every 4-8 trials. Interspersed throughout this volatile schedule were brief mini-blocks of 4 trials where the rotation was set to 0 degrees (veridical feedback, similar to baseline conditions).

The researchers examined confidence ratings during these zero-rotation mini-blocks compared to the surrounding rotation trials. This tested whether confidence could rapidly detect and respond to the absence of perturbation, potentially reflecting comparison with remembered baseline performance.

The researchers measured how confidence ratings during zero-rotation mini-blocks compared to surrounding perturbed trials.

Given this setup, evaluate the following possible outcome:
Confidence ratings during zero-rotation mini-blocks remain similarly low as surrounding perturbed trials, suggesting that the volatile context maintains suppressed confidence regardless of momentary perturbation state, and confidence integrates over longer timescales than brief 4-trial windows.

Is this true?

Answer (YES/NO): NO